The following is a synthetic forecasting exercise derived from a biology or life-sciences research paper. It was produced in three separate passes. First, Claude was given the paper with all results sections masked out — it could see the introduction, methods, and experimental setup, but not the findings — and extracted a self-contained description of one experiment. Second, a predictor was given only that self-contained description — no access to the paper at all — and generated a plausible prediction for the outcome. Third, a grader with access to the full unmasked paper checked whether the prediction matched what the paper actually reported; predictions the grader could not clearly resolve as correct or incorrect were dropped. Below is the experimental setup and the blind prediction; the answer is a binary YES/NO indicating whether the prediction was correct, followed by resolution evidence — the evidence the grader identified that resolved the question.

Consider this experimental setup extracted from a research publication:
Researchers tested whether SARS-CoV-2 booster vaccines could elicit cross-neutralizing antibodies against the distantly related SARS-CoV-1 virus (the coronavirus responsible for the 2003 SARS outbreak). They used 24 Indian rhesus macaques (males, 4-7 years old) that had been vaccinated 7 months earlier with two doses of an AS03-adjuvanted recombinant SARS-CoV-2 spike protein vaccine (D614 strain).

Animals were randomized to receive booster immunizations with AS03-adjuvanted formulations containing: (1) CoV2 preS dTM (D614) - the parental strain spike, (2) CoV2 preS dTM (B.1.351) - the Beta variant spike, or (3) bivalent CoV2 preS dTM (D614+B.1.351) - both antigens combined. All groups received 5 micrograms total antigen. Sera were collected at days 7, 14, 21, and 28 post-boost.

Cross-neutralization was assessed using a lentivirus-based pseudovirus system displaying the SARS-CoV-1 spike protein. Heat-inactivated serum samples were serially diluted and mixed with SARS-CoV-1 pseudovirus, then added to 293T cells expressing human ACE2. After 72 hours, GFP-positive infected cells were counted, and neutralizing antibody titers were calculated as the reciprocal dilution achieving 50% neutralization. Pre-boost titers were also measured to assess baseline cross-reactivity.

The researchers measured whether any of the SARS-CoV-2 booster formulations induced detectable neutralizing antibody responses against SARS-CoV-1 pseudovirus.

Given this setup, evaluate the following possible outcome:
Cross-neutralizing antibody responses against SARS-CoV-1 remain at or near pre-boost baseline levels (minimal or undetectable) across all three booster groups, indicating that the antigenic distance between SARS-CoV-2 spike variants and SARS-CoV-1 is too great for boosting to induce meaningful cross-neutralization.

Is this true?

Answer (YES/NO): NO